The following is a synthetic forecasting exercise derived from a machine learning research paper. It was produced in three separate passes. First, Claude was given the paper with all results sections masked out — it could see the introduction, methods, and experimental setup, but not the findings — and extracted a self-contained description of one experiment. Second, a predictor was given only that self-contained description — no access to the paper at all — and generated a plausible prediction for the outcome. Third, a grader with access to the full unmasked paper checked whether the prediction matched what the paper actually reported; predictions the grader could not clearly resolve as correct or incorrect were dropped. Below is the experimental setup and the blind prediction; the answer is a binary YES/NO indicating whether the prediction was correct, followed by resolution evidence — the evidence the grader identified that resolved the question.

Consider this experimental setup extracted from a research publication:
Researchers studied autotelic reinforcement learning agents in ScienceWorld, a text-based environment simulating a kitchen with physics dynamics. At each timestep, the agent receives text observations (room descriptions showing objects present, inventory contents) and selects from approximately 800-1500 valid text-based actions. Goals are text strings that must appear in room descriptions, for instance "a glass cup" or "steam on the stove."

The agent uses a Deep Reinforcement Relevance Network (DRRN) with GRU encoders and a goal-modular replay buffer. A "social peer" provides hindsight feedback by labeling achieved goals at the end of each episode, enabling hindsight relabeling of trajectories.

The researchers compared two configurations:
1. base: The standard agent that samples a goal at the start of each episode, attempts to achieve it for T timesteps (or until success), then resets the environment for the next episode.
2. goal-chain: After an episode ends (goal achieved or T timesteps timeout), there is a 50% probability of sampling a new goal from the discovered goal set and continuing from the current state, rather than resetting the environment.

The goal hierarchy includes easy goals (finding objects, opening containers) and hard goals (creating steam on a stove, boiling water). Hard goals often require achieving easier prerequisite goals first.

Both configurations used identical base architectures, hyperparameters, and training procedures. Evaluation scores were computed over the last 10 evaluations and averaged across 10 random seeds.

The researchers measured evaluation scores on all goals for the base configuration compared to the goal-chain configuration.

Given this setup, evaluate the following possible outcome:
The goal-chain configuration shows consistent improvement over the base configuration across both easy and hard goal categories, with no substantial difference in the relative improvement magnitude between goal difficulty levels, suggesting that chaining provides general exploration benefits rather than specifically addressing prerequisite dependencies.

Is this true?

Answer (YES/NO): NO